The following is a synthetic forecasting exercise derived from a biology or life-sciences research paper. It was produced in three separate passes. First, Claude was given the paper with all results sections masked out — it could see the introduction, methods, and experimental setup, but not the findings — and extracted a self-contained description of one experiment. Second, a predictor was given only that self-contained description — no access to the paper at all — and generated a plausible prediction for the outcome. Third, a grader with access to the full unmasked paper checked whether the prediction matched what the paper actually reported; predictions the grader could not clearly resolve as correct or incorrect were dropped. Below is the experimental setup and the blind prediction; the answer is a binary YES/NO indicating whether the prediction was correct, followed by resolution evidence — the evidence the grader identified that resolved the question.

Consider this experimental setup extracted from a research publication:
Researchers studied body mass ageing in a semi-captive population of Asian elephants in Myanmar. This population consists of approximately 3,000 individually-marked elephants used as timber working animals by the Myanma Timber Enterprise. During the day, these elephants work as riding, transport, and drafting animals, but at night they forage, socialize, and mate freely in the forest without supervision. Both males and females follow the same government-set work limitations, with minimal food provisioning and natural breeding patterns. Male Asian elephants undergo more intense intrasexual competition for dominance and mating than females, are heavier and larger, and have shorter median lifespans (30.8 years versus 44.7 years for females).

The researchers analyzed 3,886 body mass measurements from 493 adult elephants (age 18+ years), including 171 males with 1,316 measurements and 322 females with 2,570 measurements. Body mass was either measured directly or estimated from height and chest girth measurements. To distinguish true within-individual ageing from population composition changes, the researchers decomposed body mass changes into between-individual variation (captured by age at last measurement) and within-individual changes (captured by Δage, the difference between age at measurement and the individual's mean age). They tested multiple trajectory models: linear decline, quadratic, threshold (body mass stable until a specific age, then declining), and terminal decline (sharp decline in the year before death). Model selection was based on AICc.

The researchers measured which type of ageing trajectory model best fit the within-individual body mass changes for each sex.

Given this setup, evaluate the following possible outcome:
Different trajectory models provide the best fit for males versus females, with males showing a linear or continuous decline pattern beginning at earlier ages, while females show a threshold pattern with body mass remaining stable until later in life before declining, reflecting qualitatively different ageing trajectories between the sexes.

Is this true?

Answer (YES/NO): NO